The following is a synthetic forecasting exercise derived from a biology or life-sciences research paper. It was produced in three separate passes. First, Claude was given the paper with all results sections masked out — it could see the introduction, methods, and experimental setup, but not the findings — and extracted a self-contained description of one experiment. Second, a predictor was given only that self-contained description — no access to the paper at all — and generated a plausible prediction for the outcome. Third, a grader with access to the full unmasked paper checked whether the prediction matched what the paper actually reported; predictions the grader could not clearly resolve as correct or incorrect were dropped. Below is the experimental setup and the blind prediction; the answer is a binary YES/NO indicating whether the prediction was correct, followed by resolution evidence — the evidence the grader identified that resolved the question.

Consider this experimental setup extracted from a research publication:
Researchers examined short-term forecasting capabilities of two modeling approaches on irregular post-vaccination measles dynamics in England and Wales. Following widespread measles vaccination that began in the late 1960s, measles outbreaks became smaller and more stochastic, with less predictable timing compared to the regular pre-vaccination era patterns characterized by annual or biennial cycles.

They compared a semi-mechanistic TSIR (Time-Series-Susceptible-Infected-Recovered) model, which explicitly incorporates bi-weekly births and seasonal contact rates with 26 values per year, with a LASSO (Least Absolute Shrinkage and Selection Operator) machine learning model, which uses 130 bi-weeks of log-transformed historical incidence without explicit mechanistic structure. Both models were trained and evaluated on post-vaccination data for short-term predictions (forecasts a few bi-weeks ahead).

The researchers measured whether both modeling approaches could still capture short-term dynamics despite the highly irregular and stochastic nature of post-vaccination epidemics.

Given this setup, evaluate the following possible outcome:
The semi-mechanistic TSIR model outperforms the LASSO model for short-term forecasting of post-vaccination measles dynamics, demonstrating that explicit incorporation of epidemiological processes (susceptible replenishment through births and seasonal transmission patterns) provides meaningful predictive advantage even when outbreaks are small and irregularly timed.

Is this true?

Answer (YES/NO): NO